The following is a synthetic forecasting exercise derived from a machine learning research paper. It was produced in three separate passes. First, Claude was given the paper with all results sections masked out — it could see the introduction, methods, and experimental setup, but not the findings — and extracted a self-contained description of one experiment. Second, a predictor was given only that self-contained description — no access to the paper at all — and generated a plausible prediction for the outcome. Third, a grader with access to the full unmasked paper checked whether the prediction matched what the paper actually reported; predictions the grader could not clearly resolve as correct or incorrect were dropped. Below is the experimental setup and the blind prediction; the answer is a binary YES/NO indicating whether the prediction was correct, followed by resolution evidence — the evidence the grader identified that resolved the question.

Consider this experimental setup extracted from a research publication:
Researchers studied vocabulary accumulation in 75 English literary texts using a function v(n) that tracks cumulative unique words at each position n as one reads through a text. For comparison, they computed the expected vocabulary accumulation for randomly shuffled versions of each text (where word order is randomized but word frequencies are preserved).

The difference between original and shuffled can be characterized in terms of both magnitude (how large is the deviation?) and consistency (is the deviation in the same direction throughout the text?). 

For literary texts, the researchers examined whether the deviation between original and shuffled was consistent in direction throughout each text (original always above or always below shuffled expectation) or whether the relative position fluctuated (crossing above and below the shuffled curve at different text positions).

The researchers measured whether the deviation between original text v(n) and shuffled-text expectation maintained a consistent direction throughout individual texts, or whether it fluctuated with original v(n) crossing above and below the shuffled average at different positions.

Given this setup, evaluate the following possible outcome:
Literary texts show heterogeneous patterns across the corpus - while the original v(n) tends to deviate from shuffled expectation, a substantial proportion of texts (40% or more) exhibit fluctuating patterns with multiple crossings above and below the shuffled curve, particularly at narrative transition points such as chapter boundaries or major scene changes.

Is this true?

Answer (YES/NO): NO